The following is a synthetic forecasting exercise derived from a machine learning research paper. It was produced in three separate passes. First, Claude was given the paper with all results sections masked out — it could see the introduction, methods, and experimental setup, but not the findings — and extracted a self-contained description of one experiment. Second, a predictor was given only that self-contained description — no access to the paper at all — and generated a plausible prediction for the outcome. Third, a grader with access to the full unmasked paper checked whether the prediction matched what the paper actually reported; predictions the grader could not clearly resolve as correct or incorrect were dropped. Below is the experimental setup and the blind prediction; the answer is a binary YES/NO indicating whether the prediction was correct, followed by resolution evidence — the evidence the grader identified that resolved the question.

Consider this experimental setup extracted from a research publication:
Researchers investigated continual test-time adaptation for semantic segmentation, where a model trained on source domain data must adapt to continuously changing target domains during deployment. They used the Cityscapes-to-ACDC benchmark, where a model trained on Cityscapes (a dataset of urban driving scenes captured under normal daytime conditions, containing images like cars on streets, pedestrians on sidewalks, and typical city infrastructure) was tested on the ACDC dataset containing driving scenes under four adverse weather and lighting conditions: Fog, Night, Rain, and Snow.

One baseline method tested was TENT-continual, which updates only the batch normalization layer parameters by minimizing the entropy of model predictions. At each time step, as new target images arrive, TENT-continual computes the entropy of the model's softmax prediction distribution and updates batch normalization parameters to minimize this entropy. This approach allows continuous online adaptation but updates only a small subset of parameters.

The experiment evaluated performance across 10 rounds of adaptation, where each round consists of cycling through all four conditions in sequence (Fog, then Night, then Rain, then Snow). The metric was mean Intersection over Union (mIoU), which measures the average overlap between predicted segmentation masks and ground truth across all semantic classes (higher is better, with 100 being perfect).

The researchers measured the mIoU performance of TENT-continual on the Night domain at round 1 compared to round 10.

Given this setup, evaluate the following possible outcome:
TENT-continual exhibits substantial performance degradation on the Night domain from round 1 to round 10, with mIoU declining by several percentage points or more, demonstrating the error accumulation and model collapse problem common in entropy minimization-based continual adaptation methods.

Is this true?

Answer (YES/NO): YES